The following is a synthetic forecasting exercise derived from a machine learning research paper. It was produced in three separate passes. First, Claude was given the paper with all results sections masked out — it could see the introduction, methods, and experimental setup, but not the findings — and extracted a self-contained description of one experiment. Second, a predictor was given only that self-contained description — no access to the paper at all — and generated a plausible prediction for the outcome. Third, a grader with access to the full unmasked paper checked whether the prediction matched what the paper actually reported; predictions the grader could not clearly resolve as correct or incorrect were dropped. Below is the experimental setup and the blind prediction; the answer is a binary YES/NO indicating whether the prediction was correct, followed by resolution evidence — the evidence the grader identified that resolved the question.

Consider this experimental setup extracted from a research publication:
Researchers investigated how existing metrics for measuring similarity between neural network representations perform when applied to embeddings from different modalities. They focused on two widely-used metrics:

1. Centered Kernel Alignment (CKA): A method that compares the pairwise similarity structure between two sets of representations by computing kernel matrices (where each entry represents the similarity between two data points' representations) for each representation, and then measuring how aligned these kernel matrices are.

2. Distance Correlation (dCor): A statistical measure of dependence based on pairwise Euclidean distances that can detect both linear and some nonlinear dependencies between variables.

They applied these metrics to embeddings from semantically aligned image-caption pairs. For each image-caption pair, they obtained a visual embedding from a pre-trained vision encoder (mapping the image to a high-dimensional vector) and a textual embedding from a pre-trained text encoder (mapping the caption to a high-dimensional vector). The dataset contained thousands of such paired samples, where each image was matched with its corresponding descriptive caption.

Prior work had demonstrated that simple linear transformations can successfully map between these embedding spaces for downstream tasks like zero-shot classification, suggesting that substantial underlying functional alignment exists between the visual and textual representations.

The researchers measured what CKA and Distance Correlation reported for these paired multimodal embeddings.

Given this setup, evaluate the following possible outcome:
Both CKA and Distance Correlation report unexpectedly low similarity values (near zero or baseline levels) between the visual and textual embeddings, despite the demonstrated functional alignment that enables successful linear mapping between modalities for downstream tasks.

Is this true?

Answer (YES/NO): YES